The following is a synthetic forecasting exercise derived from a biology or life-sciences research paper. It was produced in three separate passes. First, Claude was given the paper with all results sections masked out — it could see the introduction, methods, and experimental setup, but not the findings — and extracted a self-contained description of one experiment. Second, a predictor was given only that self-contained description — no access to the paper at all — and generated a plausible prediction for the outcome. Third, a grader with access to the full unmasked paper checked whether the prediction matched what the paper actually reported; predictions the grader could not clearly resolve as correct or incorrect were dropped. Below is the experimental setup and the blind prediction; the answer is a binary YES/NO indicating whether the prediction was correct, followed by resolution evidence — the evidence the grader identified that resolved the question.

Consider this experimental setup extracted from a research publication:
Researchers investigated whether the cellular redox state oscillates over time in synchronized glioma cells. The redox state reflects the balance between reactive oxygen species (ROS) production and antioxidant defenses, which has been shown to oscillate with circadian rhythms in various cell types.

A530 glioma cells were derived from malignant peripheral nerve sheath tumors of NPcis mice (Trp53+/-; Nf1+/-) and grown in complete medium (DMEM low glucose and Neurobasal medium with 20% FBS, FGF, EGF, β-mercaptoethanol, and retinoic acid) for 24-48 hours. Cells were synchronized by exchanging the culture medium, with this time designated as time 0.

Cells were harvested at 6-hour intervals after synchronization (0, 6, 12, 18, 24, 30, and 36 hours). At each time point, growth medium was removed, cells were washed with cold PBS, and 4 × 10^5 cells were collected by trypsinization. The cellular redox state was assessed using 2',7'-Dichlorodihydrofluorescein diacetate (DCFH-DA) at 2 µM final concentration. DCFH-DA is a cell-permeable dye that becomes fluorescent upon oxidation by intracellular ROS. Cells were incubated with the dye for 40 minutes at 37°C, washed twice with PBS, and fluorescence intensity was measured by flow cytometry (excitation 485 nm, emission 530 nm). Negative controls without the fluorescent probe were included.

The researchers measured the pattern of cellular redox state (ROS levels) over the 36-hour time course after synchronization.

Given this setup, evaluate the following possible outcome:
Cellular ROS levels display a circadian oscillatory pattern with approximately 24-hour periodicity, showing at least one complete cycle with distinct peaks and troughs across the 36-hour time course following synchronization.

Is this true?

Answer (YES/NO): NO